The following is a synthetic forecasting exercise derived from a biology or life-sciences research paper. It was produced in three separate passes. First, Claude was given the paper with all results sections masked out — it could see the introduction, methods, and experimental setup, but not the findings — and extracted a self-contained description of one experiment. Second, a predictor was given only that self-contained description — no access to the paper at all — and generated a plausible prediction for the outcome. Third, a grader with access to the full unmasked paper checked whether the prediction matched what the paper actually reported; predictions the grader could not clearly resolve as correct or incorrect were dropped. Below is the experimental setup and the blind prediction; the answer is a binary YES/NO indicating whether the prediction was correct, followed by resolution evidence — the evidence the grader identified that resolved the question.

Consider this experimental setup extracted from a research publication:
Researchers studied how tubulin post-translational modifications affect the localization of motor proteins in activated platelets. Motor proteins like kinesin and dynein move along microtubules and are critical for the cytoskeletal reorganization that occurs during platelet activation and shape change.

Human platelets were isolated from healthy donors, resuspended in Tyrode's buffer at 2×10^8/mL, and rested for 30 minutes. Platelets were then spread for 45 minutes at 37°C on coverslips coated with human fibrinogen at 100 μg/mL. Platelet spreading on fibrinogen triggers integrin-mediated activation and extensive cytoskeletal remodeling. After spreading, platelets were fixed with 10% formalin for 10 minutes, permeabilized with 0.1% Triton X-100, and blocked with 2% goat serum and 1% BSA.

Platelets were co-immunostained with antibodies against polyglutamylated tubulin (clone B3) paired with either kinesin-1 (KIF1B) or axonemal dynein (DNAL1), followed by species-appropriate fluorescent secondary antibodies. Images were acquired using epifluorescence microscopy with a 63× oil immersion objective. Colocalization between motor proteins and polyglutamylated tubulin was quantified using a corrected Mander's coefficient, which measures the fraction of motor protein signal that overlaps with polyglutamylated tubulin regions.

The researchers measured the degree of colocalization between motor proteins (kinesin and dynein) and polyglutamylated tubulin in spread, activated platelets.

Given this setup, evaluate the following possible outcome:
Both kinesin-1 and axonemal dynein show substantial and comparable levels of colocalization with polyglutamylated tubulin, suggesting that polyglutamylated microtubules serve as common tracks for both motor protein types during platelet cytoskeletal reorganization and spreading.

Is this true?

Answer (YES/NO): NO